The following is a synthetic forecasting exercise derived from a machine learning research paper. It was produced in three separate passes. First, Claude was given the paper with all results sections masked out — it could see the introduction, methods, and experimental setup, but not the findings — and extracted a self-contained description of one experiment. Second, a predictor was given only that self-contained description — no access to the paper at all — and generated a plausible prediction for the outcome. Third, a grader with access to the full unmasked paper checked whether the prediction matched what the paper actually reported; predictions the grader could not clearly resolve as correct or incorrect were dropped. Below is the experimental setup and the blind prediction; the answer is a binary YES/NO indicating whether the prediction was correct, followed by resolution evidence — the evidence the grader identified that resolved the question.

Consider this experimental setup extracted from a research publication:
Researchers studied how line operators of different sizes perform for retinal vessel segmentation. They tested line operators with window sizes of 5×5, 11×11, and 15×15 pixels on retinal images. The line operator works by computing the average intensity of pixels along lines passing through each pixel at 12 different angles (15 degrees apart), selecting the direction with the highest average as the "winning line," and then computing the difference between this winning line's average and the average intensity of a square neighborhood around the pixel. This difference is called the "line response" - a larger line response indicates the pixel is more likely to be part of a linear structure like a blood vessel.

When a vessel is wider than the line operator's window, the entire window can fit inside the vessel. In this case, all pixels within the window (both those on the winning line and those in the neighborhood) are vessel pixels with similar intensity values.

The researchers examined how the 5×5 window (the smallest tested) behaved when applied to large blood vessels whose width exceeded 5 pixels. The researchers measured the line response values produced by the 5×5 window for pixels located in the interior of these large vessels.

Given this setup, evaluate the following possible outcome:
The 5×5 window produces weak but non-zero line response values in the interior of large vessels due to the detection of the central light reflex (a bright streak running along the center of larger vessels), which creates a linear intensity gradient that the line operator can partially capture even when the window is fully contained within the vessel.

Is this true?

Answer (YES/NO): NO